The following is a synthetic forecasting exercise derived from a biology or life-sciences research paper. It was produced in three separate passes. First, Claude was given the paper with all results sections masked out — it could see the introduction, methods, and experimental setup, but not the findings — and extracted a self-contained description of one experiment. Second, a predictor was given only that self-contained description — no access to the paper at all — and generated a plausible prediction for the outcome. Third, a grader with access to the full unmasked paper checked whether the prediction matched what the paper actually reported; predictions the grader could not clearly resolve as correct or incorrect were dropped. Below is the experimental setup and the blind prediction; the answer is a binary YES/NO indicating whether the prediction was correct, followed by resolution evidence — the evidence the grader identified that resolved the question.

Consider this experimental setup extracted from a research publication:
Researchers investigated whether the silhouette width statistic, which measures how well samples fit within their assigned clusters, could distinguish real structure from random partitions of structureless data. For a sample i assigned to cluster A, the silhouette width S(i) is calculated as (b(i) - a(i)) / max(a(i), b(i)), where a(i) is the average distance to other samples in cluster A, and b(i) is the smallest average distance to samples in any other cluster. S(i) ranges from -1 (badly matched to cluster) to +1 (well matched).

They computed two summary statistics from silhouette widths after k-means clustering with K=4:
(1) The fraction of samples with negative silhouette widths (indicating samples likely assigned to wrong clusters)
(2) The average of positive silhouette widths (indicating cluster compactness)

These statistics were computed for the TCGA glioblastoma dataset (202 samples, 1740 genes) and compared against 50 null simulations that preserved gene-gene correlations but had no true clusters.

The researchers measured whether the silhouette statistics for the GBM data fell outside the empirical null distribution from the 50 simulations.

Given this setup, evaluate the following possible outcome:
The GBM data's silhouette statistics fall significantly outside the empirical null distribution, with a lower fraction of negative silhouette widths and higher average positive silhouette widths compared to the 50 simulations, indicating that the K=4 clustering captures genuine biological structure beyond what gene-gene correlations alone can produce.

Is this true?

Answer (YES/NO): NO